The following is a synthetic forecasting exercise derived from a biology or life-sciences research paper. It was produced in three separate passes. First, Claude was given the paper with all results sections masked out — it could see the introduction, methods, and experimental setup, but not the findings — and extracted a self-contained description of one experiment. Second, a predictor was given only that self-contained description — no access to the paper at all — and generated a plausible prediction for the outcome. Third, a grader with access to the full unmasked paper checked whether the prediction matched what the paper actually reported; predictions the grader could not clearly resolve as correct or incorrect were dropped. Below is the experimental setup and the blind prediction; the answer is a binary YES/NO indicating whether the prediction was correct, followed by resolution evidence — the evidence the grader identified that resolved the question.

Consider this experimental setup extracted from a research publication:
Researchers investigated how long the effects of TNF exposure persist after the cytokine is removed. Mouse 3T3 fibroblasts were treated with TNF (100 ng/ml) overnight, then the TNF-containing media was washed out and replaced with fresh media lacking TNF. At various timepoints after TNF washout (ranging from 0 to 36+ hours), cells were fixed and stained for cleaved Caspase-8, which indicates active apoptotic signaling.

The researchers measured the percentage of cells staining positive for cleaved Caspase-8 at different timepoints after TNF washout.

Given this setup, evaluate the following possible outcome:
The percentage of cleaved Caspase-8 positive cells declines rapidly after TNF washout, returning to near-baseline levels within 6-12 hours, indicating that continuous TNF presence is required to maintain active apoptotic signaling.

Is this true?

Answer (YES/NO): NO